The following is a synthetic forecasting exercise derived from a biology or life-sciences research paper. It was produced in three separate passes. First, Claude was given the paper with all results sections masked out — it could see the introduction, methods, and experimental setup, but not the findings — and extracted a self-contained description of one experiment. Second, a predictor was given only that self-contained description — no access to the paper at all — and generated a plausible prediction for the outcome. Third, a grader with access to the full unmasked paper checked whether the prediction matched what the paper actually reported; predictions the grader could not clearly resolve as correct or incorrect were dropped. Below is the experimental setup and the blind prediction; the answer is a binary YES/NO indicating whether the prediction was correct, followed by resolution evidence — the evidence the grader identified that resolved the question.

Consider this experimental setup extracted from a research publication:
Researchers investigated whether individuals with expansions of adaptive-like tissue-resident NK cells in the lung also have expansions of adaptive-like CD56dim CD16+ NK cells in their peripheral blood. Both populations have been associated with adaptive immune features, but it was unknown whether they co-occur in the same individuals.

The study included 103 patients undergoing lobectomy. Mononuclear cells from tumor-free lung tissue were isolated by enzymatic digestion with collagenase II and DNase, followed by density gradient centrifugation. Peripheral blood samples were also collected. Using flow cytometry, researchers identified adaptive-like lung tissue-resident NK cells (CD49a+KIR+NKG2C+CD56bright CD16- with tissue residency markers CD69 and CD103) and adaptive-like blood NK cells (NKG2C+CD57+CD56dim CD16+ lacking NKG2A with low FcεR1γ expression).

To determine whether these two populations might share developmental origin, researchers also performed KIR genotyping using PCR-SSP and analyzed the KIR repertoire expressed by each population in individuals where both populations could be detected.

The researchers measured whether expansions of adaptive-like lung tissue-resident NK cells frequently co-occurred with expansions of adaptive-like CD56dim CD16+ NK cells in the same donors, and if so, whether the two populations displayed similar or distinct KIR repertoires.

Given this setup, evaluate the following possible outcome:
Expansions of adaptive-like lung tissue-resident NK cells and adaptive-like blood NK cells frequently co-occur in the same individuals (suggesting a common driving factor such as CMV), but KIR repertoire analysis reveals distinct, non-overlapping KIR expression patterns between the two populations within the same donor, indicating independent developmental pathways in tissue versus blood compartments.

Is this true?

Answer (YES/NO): NO